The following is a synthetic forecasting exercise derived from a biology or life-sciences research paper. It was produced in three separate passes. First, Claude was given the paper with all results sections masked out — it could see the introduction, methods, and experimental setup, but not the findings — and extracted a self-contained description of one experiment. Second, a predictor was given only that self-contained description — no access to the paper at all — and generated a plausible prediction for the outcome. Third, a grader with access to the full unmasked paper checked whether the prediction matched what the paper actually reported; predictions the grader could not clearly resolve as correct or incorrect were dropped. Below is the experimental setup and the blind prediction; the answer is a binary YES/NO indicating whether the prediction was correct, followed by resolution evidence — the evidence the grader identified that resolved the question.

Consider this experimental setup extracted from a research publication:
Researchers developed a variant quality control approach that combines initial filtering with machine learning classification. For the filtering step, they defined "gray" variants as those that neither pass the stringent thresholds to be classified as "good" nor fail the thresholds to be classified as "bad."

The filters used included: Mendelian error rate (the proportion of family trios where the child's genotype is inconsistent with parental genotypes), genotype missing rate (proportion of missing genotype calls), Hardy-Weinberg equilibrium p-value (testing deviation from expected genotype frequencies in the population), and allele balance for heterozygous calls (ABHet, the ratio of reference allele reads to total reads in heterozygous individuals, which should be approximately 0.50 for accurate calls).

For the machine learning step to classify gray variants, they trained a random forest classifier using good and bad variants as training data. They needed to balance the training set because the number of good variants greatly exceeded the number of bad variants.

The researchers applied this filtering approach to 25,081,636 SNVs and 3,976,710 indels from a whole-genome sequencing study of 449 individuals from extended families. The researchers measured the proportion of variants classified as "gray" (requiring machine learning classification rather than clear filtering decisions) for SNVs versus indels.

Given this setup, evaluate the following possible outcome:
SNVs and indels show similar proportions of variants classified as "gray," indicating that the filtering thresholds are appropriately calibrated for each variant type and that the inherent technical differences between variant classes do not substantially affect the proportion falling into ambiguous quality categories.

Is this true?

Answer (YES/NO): NO